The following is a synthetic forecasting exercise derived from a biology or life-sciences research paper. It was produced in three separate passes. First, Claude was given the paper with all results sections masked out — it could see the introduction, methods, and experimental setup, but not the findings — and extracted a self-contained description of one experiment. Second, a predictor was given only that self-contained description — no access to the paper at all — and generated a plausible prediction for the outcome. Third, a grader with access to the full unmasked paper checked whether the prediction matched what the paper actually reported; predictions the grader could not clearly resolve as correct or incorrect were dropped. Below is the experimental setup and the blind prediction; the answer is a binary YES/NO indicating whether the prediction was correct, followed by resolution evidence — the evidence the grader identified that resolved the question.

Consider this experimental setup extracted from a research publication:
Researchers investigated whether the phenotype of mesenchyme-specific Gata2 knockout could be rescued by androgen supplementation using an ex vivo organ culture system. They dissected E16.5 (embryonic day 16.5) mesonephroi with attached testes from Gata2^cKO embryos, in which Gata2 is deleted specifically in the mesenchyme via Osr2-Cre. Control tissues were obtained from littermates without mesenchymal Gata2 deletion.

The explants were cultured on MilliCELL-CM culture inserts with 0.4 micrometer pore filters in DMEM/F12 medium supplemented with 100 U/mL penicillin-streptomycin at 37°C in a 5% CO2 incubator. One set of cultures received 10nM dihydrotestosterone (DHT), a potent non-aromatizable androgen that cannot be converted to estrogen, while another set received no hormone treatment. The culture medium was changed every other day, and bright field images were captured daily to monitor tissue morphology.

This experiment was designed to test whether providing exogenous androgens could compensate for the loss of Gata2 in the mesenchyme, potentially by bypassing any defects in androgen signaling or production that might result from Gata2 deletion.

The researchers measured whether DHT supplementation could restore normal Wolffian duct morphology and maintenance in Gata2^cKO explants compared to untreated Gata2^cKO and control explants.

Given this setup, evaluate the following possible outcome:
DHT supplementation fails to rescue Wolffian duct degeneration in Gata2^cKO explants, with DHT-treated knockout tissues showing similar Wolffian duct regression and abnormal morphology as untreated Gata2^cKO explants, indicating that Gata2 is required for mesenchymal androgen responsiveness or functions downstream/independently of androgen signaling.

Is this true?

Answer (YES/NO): NO